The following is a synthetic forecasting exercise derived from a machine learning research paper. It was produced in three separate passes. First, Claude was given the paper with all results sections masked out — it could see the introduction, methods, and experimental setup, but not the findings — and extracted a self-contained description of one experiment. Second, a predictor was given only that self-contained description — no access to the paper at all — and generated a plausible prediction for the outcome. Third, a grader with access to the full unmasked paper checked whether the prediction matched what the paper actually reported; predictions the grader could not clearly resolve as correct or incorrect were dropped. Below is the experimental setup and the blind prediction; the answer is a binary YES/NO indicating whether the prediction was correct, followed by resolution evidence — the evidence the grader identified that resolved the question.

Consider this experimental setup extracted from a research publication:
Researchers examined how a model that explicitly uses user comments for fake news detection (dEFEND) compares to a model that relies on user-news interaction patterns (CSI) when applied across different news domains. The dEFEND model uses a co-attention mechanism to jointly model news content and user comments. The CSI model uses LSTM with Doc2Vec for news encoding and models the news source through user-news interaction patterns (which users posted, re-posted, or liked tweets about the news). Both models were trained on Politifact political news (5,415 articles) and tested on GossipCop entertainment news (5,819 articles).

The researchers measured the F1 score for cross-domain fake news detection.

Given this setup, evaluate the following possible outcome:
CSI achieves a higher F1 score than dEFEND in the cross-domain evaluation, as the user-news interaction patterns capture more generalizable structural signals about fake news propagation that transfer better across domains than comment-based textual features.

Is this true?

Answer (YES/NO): YES